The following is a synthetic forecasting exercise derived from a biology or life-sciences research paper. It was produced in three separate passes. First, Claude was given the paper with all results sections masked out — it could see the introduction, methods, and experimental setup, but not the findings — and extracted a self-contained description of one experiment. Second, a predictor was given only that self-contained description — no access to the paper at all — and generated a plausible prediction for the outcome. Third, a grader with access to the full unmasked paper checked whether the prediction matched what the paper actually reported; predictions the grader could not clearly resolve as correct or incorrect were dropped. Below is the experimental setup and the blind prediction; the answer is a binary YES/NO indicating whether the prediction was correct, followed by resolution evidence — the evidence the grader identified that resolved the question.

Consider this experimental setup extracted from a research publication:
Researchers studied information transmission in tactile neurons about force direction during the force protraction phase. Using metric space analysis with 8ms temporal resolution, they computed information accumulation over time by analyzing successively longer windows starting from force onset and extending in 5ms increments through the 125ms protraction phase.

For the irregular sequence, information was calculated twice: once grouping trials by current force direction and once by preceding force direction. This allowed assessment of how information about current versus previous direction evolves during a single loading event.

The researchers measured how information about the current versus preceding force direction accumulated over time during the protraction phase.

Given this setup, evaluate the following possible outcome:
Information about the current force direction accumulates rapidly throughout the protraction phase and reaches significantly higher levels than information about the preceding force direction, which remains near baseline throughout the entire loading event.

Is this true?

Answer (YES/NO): NO